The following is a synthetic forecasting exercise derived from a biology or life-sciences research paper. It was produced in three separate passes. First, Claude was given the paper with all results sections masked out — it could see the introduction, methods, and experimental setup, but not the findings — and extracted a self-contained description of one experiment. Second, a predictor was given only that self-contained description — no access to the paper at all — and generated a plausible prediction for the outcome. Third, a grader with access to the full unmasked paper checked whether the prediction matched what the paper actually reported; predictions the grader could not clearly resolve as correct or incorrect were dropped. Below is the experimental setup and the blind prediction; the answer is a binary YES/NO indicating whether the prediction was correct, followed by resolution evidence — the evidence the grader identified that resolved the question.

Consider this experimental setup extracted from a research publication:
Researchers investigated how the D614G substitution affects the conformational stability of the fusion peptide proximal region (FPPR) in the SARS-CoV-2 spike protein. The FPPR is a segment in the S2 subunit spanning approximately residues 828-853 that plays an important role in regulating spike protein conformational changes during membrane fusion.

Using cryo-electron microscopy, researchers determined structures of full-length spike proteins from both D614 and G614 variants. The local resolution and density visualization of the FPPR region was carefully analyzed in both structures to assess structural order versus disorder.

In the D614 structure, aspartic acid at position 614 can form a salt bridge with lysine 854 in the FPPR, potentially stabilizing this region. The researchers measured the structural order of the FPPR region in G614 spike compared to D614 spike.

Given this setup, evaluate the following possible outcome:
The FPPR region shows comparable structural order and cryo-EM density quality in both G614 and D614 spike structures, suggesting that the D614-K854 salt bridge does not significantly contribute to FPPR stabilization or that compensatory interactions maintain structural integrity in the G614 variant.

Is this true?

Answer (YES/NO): NO